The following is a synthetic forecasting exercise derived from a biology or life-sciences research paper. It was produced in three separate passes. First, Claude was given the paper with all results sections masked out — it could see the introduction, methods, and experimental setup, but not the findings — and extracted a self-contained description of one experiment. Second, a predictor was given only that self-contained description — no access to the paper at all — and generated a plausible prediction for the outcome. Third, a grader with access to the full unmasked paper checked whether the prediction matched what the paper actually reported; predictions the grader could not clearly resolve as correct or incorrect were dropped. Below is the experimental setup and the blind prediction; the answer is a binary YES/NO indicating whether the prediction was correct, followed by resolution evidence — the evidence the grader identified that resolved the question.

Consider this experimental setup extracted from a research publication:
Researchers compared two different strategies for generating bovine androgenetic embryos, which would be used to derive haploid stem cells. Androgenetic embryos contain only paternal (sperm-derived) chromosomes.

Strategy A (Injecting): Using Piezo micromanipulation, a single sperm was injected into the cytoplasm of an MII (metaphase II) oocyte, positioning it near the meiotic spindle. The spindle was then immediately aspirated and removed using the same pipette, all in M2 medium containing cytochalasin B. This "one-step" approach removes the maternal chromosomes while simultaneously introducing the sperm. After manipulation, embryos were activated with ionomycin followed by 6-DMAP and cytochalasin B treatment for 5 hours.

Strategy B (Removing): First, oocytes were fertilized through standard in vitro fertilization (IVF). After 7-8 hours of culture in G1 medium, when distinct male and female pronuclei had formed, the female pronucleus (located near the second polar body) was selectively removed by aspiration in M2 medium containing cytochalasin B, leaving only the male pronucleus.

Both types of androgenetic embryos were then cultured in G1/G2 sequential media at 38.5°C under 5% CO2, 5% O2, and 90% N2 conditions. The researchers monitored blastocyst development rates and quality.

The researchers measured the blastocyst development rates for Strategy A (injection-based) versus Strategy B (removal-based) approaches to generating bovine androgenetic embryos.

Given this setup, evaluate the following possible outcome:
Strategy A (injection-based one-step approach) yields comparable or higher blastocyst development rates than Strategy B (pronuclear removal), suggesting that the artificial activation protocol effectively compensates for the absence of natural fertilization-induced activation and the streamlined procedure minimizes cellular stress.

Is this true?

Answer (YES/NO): YES